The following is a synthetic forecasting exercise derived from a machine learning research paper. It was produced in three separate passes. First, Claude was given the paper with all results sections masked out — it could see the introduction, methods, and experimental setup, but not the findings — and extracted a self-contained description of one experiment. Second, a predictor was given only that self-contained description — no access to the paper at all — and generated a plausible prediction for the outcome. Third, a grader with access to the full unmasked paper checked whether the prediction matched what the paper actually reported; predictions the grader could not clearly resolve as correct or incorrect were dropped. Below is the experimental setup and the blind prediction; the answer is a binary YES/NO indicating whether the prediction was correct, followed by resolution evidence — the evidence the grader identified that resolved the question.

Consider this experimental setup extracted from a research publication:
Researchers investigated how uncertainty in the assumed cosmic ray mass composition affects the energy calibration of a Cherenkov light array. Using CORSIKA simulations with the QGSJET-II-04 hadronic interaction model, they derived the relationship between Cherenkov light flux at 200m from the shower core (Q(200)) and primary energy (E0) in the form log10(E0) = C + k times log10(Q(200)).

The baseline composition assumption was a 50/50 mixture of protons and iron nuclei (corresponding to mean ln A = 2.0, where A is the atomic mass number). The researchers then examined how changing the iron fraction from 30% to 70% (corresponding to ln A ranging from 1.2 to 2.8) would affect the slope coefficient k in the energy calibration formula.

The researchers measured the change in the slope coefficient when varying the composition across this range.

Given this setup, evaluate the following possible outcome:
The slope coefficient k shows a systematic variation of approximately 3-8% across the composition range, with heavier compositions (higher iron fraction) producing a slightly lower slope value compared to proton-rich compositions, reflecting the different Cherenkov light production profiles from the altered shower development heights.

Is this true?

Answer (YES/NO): NO